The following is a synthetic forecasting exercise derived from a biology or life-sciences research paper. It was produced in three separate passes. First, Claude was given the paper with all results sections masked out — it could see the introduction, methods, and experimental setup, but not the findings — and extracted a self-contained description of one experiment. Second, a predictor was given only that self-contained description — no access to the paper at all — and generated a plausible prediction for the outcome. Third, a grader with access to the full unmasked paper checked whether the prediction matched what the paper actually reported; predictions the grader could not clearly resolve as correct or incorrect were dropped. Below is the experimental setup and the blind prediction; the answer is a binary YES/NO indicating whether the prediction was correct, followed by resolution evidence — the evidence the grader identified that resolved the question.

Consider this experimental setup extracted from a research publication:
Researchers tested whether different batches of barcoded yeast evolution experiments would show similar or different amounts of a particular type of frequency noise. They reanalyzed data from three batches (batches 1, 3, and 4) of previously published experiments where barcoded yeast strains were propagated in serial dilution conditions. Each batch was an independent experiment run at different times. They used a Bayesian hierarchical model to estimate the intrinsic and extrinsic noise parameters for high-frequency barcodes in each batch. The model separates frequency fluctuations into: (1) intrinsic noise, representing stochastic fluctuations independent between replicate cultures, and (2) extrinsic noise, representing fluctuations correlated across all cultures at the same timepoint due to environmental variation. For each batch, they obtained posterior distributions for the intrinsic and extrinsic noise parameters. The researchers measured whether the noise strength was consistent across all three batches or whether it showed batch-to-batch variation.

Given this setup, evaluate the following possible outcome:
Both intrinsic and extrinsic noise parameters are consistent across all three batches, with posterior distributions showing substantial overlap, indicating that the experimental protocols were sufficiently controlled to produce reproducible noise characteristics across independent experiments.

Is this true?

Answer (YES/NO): NO